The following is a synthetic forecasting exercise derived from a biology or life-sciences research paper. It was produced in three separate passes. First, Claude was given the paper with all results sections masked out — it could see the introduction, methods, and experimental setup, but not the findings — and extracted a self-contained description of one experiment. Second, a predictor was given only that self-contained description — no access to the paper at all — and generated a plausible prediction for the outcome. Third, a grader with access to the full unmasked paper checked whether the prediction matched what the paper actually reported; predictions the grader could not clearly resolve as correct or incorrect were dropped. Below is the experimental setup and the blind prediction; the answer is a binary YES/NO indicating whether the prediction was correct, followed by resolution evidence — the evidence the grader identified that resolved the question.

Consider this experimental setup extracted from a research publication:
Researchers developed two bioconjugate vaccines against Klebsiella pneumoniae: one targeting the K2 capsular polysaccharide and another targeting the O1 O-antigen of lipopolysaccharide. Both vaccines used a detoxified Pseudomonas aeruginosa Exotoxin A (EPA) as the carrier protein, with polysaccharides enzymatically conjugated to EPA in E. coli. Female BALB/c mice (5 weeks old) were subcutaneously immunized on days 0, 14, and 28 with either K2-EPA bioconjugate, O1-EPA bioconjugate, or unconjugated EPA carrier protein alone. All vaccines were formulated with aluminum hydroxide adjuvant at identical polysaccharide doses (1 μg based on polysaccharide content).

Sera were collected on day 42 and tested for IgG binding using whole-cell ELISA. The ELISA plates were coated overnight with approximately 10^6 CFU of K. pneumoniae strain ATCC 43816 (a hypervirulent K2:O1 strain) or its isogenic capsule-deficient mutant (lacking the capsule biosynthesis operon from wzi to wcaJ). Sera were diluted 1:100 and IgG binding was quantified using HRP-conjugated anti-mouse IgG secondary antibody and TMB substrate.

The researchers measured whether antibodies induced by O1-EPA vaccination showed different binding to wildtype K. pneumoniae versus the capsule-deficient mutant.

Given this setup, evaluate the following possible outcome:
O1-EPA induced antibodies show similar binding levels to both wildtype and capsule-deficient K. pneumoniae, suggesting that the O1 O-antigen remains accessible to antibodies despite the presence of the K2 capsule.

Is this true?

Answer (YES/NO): NO